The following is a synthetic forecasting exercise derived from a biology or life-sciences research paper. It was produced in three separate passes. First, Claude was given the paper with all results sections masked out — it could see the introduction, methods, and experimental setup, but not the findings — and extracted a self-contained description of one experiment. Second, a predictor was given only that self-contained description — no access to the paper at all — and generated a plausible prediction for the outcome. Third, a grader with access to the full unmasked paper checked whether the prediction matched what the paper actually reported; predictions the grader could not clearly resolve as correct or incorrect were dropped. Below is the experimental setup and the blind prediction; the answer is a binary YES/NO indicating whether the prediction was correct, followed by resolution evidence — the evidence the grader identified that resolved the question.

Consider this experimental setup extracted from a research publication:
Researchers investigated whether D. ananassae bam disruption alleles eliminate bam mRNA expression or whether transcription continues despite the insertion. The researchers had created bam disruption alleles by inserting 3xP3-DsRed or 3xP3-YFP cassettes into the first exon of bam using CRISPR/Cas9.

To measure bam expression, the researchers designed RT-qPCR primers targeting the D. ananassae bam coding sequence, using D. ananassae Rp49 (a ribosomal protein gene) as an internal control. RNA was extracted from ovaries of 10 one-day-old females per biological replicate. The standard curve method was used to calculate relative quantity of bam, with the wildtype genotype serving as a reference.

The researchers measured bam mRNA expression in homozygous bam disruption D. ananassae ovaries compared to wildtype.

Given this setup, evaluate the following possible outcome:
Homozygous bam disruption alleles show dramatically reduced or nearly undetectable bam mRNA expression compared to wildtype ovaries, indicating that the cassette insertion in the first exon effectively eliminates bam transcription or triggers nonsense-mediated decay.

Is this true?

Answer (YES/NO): NO